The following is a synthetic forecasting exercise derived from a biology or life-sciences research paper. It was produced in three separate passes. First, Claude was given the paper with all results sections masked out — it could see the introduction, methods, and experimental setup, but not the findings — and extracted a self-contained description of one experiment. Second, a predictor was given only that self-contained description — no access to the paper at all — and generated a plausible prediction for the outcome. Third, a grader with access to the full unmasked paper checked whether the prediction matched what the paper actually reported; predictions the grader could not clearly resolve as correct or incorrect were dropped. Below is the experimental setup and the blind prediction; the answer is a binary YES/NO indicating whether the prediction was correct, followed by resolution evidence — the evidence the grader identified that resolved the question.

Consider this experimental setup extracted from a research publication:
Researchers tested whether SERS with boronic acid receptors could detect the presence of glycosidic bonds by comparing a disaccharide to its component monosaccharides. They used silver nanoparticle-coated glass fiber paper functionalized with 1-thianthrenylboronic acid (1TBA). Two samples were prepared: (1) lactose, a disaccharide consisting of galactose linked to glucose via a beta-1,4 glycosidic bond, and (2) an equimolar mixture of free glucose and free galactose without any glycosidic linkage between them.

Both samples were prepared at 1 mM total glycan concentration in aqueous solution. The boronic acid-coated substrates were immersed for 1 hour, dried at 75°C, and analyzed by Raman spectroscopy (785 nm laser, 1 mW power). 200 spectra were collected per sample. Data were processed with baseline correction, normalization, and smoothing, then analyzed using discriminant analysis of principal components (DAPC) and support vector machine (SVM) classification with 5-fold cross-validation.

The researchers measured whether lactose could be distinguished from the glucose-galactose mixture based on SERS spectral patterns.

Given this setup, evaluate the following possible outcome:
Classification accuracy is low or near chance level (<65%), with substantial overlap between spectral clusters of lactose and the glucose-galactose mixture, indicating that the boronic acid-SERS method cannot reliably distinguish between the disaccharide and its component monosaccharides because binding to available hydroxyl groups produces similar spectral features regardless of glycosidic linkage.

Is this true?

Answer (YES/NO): NO